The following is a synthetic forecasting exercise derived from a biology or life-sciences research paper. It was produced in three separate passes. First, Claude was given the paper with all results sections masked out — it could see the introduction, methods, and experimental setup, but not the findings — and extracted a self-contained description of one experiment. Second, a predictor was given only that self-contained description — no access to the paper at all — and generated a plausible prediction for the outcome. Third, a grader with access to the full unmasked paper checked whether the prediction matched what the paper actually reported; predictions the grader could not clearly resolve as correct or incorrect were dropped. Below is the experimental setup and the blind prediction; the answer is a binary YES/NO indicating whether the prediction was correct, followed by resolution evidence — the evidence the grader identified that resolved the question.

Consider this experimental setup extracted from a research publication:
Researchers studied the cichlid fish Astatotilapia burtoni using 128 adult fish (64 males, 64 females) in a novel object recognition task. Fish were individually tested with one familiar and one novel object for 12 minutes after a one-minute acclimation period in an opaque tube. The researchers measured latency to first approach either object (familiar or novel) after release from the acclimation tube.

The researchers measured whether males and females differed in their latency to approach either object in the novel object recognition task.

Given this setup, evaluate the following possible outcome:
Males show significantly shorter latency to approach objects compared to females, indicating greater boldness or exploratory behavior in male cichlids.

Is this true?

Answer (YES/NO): NO